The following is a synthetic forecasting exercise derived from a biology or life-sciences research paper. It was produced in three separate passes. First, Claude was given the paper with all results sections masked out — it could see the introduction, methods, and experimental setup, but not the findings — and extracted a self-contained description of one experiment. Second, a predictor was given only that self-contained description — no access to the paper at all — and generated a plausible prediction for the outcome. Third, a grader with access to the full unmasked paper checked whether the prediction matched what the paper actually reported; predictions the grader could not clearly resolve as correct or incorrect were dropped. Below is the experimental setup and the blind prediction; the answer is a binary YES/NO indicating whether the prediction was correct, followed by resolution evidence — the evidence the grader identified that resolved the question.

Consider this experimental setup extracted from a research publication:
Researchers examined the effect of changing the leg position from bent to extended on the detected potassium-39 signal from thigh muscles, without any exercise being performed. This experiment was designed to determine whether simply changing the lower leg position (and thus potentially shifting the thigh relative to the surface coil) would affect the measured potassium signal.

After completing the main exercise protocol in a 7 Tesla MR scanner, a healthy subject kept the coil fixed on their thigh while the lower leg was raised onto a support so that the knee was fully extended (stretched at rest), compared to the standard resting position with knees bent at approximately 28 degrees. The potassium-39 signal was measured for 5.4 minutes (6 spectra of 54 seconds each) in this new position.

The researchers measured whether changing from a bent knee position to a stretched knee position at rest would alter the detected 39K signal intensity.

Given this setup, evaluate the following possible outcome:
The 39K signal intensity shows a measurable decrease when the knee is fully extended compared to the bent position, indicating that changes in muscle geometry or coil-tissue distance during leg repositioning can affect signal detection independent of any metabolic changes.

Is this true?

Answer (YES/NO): NO